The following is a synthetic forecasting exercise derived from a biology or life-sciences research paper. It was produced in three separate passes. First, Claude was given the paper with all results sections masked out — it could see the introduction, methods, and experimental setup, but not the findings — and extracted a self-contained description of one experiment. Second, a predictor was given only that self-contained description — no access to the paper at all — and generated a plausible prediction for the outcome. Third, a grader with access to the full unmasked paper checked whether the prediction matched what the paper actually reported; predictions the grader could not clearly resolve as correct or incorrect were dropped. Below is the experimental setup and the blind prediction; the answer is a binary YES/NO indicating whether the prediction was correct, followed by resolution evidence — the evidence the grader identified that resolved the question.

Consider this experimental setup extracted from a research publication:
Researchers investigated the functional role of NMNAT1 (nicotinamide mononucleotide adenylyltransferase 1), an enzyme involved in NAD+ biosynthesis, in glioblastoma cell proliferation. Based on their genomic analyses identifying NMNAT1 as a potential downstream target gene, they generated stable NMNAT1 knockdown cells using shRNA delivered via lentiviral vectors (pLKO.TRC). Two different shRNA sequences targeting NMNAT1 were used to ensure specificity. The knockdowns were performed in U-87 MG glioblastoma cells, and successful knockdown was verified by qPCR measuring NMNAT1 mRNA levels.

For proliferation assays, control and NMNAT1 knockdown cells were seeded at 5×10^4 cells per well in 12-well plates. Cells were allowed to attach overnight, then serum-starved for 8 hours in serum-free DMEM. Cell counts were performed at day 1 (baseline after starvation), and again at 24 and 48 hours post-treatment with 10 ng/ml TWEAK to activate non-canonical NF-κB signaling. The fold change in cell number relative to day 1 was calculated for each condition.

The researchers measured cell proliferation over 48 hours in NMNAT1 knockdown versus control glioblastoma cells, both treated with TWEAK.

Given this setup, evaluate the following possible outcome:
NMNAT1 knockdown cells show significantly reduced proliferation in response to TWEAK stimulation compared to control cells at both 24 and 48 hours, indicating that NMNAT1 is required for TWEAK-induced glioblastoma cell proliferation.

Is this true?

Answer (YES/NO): YES